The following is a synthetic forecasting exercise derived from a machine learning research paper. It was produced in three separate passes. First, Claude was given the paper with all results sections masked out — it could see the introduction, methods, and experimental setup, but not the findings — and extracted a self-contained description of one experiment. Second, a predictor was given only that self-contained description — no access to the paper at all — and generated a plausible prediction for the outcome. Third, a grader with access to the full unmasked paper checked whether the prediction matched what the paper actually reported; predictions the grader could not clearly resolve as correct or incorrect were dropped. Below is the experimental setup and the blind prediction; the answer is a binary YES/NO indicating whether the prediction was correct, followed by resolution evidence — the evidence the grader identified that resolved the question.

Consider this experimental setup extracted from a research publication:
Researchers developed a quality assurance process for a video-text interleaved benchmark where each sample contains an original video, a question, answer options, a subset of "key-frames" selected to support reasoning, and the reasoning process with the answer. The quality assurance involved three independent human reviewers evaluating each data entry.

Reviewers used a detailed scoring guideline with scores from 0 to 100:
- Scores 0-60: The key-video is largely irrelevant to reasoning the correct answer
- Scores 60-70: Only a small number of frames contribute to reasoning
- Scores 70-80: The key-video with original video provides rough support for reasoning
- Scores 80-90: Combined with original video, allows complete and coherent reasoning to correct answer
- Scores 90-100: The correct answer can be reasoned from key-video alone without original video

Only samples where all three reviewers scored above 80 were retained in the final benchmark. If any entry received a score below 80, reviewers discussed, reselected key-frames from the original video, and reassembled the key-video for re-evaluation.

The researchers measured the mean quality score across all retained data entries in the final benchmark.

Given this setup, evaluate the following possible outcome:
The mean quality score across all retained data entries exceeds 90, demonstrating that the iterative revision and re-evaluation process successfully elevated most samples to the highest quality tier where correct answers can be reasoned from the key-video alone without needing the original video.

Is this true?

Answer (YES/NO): NO